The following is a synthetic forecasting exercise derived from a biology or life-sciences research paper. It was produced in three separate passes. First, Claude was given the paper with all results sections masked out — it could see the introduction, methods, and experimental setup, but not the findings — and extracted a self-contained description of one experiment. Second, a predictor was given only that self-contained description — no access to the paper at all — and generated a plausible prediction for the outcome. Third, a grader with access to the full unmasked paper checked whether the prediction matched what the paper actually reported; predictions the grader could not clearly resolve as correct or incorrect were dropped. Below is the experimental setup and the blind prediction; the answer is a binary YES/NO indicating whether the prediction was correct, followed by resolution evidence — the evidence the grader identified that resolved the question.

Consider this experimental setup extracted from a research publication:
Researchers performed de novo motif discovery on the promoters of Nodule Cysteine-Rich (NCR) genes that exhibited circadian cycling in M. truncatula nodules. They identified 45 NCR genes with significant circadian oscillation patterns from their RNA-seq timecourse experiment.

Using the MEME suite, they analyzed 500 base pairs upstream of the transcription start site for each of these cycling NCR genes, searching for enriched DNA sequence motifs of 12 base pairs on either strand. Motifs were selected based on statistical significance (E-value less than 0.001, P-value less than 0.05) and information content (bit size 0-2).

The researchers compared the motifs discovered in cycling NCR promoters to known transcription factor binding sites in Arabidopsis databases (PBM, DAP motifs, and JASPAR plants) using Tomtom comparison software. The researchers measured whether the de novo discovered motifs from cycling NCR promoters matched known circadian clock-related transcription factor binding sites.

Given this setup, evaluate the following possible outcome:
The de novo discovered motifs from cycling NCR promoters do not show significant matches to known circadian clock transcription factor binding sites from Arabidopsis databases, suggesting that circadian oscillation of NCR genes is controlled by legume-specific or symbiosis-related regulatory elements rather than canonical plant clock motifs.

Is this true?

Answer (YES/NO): NO